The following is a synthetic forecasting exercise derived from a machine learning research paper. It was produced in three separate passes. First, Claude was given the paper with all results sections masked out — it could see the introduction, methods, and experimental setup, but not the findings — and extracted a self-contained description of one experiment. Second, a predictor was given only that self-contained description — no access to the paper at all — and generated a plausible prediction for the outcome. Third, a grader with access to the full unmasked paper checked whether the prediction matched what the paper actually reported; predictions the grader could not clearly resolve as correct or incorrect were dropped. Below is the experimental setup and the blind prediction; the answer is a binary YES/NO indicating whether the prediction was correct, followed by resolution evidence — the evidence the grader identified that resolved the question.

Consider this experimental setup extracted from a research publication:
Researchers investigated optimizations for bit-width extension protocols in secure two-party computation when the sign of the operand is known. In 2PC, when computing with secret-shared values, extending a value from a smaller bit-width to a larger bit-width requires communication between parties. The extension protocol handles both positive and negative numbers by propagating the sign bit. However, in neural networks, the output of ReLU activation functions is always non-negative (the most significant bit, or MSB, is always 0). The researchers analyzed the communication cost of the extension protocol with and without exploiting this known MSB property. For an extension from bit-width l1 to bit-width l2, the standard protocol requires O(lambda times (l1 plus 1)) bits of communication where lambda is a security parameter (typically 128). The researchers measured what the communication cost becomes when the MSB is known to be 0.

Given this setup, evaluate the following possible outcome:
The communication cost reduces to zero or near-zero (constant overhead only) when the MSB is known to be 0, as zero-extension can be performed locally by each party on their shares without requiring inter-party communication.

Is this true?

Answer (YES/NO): NO